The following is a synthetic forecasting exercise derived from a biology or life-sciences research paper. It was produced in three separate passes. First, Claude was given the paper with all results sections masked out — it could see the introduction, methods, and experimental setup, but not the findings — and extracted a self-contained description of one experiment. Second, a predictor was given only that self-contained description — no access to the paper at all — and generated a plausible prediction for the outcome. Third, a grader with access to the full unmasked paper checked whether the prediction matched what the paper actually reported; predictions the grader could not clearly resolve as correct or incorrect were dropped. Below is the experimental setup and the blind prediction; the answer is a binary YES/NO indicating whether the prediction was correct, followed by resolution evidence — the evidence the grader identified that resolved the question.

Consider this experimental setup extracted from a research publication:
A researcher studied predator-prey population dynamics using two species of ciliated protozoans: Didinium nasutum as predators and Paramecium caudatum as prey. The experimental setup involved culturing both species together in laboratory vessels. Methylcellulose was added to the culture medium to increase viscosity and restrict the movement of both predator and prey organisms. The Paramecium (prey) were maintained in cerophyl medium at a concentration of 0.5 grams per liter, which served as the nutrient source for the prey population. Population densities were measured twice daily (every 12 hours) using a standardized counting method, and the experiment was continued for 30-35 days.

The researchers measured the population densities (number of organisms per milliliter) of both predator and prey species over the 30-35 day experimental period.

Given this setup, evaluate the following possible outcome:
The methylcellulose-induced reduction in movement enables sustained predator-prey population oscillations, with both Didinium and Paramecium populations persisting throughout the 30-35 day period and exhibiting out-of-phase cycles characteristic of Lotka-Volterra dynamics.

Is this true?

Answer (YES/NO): YES